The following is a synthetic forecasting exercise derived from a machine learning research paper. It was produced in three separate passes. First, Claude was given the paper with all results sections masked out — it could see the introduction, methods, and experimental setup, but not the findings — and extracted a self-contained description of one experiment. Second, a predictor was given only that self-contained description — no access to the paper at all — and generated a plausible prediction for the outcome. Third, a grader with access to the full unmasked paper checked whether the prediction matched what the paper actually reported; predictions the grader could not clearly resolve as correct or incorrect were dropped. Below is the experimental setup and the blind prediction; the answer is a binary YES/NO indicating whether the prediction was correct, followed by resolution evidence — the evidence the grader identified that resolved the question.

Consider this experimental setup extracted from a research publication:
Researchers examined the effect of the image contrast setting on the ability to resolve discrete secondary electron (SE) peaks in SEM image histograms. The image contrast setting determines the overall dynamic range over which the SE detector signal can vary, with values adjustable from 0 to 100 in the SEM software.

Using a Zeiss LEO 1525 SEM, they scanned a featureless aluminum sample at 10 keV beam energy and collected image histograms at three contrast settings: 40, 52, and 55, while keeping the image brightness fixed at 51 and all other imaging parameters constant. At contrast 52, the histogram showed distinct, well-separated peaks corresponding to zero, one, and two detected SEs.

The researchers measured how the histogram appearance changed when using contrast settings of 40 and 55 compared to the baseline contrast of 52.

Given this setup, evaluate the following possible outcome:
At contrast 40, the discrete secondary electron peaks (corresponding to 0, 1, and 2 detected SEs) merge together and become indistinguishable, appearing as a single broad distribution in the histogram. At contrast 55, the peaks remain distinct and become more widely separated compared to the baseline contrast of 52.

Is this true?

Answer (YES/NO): NO